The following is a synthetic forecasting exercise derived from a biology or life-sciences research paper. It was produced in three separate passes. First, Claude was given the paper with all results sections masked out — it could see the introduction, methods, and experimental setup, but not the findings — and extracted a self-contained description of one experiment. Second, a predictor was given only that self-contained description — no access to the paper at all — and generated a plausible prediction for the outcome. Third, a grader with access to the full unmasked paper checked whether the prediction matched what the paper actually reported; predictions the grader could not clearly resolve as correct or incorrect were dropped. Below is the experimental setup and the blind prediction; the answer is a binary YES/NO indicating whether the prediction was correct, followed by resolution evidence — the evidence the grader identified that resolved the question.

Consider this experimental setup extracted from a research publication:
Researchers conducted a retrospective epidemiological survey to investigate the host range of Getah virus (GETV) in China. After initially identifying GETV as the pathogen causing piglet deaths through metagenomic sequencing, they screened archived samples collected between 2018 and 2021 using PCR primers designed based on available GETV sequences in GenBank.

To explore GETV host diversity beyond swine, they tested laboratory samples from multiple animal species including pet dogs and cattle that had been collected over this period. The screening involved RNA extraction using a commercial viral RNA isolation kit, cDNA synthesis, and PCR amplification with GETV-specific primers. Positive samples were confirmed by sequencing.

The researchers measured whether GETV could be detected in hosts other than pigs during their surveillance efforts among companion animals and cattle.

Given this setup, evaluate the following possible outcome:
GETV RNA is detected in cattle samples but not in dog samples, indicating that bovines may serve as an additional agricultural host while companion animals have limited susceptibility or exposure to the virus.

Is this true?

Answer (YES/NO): NO